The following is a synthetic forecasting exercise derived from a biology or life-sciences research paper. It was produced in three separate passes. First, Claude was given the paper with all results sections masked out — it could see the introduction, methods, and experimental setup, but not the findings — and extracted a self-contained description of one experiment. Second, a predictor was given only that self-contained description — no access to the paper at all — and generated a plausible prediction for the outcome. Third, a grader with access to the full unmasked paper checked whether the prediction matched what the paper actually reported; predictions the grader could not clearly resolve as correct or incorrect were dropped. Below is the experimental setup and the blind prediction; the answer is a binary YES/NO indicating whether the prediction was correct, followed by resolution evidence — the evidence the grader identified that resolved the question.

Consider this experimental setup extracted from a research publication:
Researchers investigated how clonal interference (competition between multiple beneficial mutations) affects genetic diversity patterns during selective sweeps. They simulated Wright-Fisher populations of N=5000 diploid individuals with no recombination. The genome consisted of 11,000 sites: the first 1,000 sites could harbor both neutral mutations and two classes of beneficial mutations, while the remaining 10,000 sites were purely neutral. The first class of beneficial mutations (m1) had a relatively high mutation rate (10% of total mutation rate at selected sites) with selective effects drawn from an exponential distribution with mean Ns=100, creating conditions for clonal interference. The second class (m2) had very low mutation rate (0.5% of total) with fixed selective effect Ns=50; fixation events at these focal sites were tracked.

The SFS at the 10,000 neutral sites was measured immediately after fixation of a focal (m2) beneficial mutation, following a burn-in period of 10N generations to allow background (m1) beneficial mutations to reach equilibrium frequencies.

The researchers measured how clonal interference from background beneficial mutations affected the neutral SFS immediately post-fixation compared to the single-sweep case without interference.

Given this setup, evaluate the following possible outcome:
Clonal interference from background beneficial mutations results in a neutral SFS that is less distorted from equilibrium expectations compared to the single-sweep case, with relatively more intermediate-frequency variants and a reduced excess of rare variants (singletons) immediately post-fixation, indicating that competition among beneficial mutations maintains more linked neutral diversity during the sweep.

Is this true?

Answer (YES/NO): NO